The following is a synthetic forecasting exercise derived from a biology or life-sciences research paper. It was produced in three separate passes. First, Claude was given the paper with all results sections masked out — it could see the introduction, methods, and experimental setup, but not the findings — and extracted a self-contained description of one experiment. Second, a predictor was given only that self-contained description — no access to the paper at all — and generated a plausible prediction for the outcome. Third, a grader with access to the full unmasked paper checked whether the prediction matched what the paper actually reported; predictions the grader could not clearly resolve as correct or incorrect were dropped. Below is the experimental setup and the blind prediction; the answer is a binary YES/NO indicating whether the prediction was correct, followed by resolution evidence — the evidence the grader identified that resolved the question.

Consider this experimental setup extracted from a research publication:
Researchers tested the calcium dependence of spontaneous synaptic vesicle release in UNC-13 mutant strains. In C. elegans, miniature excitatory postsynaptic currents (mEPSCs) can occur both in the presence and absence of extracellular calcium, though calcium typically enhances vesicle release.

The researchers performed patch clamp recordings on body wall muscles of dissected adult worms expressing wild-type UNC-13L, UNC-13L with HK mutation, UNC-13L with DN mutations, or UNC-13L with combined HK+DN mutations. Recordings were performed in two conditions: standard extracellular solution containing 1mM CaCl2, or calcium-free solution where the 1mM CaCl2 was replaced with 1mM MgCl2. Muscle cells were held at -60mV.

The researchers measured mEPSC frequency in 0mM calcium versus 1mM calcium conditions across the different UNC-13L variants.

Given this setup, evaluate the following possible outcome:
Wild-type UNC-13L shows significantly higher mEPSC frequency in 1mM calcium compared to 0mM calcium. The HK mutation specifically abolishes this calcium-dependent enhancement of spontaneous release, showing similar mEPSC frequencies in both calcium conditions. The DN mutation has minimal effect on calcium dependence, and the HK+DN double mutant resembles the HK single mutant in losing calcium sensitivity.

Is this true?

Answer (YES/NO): NO